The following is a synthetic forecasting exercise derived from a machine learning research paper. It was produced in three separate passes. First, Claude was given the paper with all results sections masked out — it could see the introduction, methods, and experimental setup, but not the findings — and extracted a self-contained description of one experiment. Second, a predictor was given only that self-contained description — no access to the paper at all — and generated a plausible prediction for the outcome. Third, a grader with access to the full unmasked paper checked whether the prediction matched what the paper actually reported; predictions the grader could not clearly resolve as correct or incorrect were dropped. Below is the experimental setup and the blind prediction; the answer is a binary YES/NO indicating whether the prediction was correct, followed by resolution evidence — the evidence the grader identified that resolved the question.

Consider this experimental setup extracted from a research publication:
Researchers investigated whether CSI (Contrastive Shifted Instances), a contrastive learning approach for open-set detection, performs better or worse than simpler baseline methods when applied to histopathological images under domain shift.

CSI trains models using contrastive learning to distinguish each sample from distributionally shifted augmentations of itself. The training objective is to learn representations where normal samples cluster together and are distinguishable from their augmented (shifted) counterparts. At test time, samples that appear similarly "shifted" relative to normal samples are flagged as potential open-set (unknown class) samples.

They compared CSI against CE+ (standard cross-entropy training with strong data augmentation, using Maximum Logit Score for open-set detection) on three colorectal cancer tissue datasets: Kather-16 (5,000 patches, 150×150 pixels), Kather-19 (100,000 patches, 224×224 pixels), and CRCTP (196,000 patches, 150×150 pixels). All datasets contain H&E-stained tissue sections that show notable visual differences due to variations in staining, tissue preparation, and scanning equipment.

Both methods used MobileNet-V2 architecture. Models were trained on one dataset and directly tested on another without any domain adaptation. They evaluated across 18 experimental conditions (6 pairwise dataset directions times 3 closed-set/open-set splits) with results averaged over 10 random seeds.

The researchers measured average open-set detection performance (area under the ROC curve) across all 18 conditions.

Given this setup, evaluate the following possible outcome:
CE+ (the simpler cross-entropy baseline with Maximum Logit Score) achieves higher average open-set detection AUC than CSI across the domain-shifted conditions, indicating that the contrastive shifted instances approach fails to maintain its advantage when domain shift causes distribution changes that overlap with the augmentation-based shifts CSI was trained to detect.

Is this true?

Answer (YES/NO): YES